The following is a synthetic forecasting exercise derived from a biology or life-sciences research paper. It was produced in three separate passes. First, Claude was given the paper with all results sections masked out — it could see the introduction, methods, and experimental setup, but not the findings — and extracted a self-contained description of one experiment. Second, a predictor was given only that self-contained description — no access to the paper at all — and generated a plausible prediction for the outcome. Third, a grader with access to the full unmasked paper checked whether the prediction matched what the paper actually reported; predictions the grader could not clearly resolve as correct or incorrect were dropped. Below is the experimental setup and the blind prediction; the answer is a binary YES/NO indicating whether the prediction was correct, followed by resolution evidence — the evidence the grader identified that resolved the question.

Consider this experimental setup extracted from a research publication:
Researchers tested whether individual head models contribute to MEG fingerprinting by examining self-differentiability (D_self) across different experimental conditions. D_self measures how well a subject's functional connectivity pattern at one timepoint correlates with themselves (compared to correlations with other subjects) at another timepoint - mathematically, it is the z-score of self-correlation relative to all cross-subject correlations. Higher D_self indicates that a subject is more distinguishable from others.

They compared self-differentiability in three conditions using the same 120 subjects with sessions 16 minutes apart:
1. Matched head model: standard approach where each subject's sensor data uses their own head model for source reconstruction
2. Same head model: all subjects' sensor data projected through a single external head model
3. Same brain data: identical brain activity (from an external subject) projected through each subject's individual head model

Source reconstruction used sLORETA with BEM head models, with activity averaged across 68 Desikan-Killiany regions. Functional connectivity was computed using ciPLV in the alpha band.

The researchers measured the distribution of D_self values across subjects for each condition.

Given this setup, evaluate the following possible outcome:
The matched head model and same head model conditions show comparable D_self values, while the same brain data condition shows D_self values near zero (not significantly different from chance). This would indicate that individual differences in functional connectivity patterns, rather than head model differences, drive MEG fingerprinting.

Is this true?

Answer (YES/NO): NO